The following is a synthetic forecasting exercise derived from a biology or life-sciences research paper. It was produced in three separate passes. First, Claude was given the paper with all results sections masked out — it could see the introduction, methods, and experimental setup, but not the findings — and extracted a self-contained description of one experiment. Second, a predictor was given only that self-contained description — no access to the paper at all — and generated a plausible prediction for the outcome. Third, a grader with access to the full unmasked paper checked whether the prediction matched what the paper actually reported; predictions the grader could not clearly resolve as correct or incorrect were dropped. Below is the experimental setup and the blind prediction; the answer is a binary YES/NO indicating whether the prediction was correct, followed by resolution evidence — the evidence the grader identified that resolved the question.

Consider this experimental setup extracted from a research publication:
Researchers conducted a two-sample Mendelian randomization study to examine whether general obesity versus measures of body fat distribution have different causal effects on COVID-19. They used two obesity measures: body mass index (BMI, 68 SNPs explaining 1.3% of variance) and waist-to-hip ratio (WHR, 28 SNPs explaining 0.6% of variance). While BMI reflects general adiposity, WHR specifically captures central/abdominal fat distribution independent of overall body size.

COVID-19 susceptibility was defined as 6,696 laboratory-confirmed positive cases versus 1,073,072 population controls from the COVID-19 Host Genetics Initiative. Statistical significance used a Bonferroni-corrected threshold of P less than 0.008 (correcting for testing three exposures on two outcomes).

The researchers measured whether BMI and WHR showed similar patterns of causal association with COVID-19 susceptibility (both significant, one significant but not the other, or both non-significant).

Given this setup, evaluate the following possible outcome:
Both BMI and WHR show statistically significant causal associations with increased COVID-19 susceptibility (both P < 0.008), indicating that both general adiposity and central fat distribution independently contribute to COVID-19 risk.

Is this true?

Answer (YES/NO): NO